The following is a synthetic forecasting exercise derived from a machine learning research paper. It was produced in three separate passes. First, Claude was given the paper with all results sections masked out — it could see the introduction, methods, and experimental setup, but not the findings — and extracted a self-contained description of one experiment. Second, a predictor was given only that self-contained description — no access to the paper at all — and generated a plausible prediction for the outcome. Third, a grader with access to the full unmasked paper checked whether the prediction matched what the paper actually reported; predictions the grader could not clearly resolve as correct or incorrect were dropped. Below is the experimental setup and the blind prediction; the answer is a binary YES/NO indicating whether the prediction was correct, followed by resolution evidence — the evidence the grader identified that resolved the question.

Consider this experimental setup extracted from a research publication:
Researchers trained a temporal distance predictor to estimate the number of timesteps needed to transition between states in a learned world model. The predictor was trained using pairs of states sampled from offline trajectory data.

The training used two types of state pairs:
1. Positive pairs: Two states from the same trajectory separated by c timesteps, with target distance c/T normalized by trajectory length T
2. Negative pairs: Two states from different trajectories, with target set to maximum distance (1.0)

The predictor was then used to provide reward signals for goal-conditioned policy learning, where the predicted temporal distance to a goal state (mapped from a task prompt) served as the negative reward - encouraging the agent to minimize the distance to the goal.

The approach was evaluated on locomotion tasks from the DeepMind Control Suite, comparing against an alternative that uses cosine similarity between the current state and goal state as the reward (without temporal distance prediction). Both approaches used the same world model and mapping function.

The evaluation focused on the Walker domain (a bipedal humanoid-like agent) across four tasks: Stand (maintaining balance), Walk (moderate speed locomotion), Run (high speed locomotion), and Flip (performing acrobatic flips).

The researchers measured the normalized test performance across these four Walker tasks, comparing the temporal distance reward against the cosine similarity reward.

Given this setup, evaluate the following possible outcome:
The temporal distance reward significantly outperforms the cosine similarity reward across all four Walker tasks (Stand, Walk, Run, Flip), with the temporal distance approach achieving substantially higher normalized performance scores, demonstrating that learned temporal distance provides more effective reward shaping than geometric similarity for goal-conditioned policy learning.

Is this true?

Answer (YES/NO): NO